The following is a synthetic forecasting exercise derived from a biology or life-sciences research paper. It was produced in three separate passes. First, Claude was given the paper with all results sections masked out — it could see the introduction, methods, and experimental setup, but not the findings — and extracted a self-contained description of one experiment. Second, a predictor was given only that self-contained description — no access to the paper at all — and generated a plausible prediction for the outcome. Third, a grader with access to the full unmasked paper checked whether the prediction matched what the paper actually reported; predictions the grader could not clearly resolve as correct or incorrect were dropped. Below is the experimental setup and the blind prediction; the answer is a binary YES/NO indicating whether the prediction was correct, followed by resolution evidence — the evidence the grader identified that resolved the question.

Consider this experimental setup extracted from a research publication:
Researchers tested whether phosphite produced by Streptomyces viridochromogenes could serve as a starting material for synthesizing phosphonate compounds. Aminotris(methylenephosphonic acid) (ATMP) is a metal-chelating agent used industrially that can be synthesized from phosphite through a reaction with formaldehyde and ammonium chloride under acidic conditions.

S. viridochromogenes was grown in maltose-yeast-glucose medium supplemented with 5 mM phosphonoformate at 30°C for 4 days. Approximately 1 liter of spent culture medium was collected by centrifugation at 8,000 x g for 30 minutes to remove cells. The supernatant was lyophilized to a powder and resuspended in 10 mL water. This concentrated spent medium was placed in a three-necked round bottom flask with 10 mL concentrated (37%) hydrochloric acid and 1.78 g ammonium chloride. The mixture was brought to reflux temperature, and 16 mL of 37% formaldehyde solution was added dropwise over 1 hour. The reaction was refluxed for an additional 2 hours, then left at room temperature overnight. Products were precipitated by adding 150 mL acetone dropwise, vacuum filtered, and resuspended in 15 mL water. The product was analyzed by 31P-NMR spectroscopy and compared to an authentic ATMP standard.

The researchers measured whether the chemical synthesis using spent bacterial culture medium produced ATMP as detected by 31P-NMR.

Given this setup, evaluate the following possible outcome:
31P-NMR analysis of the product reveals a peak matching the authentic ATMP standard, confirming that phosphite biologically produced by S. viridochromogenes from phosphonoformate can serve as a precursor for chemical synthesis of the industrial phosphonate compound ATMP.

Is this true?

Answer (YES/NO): YES